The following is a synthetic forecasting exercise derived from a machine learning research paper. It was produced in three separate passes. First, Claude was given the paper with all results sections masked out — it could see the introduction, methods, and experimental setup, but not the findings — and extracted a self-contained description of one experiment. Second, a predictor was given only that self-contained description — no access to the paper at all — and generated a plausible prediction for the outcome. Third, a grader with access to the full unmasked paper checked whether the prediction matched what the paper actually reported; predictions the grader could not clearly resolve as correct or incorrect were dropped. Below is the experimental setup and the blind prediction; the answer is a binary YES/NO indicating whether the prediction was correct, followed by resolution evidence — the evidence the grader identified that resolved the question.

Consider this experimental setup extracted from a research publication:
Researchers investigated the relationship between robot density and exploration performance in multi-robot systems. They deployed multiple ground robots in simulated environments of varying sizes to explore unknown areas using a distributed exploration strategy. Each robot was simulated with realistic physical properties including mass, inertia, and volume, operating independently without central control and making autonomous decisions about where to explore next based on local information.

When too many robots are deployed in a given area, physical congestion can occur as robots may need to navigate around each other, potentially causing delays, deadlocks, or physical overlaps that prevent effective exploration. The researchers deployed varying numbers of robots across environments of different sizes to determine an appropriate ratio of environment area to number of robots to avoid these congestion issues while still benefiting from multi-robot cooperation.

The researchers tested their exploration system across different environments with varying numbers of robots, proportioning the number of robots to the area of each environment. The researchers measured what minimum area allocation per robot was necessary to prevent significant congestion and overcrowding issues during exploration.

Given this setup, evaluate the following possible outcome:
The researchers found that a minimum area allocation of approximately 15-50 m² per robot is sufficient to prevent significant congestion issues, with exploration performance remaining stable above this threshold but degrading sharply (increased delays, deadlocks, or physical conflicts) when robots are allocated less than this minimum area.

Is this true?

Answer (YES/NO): NO